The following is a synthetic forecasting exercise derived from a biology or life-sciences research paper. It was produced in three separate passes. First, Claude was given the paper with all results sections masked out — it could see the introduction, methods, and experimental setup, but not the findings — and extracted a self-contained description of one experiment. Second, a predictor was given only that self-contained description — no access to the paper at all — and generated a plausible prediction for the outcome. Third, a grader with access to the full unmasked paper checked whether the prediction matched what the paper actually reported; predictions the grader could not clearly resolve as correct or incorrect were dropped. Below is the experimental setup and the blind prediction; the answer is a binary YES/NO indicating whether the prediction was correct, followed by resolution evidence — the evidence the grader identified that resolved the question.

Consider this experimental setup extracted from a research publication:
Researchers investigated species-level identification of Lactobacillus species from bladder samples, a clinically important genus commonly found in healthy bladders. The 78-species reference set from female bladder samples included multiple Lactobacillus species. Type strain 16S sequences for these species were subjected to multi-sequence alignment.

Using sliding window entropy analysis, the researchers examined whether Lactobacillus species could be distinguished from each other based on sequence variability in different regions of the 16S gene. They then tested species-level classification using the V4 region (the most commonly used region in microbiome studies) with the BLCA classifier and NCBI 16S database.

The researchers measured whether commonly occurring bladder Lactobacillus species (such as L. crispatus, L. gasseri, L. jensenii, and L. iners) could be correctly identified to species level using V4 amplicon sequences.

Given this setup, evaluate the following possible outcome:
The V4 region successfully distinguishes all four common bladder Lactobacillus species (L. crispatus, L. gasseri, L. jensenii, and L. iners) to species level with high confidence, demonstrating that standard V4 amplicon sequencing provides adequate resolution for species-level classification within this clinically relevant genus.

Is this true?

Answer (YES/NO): NO